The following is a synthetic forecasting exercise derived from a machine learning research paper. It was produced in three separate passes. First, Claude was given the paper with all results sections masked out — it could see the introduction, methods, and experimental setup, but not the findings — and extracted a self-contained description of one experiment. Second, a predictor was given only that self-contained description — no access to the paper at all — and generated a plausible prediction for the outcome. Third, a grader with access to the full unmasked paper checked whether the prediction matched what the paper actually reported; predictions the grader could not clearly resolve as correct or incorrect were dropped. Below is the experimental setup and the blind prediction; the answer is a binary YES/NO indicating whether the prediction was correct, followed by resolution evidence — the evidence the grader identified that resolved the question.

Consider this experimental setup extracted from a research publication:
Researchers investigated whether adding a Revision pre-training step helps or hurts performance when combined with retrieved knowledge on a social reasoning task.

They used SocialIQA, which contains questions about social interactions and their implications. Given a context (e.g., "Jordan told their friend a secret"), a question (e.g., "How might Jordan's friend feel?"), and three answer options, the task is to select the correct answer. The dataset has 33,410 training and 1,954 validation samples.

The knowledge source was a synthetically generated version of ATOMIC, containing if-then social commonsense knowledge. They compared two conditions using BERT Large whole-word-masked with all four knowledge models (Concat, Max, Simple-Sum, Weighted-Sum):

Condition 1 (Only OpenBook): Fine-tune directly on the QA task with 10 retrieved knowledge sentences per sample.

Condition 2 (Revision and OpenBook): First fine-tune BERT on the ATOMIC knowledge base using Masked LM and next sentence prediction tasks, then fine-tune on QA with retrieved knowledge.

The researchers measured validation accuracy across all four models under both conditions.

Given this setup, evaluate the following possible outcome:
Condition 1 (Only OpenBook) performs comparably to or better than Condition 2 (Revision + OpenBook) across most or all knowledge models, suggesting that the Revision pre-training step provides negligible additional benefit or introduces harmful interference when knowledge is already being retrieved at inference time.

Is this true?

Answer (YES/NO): YES